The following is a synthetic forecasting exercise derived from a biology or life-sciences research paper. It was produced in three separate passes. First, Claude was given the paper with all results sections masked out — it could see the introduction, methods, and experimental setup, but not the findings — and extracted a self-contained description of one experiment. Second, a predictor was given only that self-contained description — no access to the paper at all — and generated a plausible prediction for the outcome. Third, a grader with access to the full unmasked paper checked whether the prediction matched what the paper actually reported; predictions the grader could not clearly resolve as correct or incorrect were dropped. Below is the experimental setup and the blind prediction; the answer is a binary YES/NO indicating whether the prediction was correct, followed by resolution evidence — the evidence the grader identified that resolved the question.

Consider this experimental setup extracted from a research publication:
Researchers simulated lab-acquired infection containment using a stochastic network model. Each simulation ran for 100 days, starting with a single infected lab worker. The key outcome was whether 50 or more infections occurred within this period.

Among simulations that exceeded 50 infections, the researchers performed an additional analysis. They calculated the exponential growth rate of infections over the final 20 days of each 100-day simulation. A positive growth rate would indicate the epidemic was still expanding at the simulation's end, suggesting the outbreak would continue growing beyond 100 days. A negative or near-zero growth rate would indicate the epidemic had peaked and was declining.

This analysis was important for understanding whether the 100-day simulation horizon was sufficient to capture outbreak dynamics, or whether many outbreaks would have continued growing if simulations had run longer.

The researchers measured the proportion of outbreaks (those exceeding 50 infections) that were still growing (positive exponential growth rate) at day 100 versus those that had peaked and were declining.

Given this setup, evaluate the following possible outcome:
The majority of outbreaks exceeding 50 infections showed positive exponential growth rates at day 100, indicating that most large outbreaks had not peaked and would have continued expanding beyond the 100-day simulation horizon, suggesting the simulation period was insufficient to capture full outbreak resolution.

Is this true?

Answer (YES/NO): NO